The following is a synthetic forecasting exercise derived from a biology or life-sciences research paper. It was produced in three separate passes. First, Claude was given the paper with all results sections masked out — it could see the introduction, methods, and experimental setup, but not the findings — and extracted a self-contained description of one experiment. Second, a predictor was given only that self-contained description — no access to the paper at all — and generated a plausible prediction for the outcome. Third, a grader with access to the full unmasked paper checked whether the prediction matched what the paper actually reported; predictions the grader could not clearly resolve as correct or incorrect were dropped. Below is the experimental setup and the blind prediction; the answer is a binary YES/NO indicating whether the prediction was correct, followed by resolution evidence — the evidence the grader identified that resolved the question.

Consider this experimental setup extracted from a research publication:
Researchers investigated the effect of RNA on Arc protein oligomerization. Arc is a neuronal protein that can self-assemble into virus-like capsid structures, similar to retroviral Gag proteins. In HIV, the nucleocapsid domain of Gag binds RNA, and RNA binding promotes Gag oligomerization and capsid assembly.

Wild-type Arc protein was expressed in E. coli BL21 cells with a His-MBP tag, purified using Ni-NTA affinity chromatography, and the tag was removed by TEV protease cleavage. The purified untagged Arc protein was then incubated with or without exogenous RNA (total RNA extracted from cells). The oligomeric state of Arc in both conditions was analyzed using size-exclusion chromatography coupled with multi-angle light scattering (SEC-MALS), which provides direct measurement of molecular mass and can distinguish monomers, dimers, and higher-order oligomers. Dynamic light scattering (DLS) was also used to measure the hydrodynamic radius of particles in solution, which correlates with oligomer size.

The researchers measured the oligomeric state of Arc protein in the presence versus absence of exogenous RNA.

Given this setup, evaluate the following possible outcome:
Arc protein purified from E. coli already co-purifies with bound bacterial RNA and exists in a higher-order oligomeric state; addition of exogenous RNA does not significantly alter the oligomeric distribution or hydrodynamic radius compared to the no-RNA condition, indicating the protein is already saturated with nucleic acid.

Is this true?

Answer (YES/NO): NO